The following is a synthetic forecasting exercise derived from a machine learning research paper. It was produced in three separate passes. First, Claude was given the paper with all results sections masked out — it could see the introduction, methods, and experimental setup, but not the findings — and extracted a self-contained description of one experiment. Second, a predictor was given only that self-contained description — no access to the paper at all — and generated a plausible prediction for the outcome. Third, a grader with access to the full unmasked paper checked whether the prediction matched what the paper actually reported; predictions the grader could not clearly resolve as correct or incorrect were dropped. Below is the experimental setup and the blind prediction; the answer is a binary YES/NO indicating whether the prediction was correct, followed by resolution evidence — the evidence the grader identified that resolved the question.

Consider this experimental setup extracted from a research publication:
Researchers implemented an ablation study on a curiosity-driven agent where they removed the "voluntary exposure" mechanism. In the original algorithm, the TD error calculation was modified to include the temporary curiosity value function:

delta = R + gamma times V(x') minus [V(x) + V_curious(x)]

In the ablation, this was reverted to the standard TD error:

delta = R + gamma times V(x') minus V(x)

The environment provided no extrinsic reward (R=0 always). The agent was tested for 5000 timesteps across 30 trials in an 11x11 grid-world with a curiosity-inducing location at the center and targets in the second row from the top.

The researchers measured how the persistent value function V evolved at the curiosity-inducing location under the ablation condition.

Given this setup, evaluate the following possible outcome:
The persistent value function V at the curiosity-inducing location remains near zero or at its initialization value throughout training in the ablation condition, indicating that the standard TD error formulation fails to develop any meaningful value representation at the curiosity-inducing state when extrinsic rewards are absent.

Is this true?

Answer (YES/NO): YES